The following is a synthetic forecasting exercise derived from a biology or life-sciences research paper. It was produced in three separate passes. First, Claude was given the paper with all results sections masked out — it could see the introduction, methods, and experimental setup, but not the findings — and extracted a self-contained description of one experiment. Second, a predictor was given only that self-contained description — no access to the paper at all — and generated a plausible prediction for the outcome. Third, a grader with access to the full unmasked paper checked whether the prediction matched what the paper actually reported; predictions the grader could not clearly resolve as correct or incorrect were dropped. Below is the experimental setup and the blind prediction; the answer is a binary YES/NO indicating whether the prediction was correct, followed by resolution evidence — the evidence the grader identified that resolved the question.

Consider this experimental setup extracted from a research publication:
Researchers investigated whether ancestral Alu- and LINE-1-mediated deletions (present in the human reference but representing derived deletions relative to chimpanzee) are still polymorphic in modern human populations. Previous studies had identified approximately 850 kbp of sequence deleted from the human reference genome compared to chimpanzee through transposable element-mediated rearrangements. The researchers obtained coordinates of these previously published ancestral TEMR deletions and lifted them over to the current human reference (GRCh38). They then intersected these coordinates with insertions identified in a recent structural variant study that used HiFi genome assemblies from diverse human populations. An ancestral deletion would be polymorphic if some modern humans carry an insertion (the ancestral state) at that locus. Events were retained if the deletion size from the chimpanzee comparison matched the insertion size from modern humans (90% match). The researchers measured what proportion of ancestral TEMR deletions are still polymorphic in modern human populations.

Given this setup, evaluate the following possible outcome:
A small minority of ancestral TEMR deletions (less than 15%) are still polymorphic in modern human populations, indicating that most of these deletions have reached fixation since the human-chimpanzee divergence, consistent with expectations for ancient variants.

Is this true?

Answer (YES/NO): NO